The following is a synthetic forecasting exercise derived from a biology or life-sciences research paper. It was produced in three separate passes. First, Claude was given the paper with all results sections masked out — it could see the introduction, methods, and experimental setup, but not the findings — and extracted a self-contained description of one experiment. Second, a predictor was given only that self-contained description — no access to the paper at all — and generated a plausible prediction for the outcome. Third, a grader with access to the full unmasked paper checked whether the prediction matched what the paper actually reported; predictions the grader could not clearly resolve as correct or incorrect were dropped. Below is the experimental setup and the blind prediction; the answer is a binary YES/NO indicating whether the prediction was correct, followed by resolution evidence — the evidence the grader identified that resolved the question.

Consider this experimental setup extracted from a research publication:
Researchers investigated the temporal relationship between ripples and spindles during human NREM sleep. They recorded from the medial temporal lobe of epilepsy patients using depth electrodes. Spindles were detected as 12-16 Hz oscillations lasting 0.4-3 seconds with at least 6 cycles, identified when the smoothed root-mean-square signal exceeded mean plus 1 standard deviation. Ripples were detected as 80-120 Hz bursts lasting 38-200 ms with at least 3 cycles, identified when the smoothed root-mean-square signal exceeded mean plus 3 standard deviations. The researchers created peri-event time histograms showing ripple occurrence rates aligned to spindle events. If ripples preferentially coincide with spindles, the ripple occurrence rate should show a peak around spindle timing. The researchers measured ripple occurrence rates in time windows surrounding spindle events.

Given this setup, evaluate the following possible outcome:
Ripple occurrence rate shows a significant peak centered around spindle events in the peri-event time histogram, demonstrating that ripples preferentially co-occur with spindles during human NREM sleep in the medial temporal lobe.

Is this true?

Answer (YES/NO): YES